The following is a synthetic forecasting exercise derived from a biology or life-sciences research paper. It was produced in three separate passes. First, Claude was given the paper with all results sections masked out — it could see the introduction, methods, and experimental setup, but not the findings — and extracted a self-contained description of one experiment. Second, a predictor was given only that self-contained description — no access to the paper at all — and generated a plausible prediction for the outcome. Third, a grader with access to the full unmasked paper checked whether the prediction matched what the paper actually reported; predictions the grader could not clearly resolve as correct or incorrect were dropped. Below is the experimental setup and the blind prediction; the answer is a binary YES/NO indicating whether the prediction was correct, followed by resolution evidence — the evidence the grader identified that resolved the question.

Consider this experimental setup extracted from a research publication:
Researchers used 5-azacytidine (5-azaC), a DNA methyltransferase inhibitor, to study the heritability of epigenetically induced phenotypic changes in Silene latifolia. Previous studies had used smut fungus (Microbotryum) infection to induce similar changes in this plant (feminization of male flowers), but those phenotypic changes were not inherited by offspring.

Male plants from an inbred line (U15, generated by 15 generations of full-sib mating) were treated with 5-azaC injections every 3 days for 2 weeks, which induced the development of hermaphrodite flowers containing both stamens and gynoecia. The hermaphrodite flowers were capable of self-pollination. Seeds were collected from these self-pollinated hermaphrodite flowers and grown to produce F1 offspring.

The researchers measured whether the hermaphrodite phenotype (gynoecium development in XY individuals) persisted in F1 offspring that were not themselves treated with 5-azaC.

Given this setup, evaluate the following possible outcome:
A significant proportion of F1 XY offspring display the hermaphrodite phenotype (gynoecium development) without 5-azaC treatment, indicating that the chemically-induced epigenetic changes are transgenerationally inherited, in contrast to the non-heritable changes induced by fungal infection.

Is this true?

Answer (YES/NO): YES